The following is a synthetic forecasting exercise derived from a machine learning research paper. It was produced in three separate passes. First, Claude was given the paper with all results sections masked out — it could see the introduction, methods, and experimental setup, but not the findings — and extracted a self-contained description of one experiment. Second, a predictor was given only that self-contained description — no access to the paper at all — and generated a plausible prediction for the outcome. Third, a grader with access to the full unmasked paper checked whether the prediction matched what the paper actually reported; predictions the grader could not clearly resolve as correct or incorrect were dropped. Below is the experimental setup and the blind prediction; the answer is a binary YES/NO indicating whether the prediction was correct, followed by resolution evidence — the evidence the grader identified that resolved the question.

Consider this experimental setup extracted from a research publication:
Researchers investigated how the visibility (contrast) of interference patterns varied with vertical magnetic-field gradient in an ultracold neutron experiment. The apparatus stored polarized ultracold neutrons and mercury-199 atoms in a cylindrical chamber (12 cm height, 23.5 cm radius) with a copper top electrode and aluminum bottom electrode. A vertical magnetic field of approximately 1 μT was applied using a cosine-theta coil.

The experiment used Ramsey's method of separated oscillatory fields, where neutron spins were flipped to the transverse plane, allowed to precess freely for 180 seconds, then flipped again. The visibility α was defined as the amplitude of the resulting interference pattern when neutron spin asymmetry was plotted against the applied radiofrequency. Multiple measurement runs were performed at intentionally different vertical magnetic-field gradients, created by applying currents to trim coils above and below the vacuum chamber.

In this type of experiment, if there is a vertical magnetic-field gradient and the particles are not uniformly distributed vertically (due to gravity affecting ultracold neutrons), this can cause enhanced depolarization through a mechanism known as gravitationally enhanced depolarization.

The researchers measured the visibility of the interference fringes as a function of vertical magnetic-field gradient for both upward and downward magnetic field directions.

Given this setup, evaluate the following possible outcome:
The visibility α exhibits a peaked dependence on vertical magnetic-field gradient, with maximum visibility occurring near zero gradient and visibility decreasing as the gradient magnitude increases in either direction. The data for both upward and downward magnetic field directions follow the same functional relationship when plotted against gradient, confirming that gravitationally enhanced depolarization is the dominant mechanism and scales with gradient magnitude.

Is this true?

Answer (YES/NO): YES